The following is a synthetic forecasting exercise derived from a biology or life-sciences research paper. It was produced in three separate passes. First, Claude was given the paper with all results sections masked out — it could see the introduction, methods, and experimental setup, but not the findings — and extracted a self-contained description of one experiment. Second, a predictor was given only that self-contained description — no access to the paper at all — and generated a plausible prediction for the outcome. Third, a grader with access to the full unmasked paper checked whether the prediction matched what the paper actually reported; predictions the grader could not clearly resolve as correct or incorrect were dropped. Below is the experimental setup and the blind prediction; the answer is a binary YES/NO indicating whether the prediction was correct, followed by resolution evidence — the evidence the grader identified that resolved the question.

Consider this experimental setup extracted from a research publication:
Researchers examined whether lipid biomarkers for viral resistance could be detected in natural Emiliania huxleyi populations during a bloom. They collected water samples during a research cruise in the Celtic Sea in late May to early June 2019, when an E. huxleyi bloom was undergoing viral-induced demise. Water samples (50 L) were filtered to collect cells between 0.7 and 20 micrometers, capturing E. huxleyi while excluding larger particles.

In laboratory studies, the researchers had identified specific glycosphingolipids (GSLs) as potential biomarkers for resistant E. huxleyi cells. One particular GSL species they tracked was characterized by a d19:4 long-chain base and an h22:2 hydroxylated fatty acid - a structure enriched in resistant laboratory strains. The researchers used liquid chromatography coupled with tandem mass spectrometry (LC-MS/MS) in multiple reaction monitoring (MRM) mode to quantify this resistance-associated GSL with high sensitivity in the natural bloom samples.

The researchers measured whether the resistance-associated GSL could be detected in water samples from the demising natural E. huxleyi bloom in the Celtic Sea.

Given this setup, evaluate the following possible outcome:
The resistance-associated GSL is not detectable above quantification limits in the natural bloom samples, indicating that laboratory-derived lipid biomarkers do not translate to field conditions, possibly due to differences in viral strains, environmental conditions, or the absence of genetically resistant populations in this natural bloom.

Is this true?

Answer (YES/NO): NO